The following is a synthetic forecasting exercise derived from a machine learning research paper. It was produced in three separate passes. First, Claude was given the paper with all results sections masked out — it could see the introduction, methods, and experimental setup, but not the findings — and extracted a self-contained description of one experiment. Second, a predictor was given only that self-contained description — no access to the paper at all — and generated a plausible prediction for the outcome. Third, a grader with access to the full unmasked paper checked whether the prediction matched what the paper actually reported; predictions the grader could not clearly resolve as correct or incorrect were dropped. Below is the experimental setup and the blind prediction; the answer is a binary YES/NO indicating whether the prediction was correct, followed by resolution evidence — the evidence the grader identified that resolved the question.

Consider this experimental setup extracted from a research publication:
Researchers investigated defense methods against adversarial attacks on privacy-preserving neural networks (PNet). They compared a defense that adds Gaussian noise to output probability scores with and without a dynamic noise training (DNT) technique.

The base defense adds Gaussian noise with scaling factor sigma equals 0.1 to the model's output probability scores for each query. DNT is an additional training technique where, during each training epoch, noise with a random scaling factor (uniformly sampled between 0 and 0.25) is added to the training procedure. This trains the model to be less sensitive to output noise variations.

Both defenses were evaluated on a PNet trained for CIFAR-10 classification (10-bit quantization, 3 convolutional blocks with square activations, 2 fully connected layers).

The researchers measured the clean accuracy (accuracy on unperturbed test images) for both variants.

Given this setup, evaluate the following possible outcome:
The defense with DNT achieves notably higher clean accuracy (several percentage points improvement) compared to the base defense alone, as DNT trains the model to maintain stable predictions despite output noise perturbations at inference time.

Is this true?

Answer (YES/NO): NO